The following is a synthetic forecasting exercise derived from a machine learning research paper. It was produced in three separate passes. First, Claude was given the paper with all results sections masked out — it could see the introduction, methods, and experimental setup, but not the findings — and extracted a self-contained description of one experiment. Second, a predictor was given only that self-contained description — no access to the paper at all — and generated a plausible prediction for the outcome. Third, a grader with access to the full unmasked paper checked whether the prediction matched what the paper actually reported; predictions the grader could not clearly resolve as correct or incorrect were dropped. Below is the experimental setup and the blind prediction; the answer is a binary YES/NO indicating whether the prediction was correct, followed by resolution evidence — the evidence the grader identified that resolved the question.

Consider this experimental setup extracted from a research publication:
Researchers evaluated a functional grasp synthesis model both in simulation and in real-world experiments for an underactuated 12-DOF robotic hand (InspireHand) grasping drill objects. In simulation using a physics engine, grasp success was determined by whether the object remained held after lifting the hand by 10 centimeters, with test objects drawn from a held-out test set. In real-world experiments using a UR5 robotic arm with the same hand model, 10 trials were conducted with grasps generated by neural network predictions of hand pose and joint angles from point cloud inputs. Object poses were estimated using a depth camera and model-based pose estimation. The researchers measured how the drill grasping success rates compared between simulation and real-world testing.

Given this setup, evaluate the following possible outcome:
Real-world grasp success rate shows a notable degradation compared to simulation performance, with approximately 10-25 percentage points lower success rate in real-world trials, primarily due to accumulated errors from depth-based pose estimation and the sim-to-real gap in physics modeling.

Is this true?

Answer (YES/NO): YES